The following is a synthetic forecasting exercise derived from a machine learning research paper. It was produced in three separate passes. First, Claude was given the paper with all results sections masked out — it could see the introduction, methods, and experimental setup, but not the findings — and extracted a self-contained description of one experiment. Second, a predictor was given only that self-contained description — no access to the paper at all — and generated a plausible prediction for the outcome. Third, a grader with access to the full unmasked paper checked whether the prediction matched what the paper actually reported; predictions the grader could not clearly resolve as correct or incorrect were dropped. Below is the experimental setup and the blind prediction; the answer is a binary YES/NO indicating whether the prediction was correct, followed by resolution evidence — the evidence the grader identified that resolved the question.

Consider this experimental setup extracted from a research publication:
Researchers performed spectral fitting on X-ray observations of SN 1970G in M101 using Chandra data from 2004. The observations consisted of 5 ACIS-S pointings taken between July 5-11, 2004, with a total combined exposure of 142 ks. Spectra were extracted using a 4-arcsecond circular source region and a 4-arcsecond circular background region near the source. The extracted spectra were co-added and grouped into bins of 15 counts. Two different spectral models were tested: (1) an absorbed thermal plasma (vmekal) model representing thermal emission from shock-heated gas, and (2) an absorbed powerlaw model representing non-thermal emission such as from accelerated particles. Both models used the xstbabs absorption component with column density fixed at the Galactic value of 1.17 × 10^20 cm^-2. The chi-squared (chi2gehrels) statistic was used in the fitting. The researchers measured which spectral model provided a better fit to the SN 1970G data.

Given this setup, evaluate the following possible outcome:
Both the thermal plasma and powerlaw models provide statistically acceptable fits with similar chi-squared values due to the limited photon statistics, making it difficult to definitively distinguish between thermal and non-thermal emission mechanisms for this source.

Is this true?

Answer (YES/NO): NO